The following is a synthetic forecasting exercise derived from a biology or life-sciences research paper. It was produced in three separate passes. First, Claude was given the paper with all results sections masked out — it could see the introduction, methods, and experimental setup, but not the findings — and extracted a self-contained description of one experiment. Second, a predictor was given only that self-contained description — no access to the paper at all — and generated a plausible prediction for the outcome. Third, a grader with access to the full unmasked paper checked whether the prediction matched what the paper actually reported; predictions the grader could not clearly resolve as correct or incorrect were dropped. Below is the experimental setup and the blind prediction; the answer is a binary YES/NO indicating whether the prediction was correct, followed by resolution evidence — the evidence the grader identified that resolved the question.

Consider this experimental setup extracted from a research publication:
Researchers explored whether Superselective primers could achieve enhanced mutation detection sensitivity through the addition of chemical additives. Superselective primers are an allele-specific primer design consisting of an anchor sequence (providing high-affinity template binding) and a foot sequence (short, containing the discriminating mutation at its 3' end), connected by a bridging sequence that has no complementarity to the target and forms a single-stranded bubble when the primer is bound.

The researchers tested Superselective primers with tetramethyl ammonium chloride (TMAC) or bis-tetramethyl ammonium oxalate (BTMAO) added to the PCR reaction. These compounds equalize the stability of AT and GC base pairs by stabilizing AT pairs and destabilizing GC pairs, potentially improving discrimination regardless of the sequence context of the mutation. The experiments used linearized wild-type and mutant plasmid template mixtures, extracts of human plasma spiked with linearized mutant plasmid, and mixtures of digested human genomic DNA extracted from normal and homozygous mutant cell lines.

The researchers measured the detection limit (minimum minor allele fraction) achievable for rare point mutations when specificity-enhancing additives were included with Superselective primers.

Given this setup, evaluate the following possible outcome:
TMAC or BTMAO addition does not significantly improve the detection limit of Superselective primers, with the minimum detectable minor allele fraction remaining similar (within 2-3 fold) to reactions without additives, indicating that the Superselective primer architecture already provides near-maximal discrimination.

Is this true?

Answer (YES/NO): NO